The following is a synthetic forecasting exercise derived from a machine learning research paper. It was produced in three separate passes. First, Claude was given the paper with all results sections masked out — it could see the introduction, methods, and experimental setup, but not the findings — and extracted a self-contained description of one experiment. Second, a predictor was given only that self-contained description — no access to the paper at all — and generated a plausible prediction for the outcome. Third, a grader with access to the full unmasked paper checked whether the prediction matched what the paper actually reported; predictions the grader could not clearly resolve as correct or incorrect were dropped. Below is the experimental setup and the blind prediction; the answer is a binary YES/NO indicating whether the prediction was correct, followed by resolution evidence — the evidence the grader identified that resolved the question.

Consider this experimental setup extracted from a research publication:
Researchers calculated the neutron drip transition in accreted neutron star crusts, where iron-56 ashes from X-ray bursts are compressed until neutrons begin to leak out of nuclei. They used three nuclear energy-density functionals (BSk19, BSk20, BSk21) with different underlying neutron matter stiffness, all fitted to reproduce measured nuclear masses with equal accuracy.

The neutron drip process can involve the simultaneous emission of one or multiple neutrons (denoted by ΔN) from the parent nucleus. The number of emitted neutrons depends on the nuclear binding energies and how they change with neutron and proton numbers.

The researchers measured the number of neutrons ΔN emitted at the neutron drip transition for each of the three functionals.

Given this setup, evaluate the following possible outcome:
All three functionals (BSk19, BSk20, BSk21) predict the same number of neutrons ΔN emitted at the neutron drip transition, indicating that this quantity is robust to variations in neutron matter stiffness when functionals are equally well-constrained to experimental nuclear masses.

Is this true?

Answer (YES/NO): YES